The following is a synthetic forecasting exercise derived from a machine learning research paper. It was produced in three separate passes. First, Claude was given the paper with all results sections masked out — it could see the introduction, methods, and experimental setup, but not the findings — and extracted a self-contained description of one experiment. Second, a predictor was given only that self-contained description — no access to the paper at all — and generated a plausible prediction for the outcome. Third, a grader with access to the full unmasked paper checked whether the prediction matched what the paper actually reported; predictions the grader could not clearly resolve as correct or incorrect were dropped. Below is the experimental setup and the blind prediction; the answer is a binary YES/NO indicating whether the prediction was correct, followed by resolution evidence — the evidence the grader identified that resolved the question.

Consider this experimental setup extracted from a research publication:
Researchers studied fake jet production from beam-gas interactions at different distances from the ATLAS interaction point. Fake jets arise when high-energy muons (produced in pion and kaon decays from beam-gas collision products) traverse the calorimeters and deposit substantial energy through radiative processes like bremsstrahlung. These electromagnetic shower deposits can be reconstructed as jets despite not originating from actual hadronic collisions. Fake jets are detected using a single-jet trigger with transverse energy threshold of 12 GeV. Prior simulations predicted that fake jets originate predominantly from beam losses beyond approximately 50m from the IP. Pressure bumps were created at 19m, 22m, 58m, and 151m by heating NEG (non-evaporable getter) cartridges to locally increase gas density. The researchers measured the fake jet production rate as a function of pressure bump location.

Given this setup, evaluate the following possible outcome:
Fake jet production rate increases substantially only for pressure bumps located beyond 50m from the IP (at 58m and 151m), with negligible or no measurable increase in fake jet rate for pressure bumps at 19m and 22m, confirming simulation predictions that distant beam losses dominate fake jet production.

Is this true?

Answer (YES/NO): YES